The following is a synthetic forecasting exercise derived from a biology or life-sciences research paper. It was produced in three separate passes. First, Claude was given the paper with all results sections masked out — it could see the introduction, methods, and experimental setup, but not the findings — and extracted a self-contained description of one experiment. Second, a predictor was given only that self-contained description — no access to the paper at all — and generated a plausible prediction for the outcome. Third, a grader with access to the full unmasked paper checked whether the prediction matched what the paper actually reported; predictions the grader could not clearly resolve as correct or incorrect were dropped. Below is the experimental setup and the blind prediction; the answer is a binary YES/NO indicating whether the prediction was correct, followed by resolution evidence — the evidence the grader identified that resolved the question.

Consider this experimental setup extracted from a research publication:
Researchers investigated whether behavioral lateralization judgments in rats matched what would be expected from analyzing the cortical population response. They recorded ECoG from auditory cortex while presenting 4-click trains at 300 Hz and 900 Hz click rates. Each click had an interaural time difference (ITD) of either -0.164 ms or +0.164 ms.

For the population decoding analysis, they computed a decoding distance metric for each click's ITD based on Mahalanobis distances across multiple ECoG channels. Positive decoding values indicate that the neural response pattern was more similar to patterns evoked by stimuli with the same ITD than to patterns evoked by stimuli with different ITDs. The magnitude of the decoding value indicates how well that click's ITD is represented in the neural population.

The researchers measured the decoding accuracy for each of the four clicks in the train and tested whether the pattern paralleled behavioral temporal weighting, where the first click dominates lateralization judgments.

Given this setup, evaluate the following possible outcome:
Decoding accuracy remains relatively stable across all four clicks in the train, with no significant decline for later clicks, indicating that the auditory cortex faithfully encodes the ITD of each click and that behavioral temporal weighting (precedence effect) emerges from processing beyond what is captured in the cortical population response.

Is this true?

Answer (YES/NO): NO